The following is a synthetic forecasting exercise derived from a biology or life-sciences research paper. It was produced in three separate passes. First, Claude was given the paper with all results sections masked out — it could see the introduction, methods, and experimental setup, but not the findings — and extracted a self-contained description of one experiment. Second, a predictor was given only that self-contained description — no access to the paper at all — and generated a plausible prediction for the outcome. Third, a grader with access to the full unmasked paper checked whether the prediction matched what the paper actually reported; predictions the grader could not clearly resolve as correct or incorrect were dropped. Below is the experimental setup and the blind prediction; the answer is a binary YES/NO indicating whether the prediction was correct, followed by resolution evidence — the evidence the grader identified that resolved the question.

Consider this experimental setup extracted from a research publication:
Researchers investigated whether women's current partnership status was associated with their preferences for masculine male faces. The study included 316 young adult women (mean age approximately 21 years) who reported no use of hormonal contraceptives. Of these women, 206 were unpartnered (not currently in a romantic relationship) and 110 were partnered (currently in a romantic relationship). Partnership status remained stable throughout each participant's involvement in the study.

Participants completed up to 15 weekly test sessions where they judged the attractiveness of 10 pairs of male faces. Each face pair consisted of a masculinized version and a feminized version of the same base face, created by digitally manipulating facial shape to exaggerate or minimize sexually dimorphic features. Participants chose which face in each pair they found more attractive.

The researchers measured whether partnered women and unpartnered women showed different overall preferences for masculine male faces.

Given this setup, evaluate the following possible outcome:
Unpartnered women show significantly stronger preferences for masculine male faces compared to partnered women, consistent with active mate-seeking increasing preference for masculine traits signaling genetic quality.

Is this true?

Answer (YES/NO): NO